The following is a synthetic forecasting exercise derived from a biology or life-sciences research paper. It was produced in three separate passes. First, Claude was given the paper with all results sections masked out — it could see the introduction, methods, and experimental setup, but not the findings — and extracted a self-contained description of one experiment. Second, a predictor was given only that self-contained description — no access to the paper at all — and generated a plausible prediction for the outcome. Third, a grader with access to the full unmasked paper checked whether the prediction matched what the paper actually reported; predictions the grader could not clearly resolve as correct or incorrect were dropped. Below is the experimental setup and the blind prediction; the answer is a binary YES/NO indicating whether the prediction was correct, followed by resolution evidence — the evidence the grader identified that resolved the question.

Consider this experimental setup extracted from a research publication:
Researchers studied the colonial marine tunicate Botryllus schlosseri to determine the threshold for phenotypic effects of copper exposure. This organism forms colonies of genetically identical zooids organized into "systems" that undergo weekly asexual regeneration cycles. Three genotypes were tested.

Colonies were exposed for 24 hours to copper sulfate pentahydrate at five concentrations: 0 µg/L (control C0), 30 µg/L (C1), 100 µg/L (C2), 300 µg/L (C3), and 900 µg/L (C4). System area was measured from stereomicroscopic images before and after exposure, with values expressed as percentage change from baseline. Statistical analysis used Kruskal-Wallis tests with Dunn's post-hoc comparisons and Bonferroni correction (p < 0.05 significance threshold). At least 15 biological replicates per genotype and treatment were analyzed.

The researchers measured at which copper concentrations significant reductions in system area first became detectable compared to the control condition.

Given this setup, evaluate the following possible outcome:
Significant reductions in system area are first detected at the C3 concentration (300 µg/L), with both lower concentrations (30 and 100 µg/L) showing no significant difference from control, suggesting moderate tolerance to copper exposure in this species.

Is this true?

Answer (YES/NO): YES